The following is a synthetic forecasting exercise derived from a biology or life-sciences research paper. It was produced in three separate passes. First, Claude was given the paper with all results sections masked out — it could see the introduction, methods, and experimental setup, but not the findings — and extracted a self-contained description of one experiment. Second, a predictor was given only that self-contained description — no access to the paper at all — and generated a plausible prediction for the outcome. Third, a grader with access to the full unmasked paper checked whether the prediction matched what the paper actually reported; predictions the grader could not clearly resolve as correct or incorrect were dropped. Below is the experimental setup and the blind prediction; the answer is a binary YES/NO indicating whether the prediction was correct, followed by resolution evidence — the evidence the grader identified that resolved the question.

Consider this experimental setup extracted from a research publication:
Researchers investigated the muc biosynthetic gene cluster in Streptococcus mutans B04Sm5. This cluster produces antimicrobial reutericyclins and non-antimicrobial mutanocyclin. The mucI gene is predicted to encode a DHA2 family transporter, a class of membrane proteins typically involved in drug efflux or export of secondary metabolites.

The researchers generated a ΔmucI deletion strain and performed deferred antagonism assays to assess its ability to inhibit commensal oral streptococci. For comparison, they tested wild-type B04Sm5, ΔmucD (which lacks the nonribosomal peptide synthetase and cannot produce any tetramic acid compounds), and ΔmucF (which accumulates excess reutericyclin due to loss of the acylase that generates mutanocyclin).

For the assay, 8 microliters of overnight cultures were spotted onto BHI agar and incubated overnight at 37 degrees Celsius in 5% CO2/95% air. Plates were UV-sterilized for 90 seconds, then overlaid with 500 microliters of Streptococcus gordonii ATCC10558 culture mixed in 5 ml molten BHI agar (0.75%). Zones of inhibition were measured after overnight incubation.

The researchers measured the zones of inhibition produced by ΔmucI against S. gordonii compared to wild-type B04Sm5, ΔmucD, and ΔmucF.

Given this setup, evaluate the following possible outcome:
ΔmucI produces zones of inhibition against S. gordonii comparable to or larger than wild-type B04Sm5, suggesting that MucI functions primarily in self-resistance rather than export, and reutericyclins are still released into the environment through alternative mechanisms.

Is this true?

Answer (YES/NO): NO